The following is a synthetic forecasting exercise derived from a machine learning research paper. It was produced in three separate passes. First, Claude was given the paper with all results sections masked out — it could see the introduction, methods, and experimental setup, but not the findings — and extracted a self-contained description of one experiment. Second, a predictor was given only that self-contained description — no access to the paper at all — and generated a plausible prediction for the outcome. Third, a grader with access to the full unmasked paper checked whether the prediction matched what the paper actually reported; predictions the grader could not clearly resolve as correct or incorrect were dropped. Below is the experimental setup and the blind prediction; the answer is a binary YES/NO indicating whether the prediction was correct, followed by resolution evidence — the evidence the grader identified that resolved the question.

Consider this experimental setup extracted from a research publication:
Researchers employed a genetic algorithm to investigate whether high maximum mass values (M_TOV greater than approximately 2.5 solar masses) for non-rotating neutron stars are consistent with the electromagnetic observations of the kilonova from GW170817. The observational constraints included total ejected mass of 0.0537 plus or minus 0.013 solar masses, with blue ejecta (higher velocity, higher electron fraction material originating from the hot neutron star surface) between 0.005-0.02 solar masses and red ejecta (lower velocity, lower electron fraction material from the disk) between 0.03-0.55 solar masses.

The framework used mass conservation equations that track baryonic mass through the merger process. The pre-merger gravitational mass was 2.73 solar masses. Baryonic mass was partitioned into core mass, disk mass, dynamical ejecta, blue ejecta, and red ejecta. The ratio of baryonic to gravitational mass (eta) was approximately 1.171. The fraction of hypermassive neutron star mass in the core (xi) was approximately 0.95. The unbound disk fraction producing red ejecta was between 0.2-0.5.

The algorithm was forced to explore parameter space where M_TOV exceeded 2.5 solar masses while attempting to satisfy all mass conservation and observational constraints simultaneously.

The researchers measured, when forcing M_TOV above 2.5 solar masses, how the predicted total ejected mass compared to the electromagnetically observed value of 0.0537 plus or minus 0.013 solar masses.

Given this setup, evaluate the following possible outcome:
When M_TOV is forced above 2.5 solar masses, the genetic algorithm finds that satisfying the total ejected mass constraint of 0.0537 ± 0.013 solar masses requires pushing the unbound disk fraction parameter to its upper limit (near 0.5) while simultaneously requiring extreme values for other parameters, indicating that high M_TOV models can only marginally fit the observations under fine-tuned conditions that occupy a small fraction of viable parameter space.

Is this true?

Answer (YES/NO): NO